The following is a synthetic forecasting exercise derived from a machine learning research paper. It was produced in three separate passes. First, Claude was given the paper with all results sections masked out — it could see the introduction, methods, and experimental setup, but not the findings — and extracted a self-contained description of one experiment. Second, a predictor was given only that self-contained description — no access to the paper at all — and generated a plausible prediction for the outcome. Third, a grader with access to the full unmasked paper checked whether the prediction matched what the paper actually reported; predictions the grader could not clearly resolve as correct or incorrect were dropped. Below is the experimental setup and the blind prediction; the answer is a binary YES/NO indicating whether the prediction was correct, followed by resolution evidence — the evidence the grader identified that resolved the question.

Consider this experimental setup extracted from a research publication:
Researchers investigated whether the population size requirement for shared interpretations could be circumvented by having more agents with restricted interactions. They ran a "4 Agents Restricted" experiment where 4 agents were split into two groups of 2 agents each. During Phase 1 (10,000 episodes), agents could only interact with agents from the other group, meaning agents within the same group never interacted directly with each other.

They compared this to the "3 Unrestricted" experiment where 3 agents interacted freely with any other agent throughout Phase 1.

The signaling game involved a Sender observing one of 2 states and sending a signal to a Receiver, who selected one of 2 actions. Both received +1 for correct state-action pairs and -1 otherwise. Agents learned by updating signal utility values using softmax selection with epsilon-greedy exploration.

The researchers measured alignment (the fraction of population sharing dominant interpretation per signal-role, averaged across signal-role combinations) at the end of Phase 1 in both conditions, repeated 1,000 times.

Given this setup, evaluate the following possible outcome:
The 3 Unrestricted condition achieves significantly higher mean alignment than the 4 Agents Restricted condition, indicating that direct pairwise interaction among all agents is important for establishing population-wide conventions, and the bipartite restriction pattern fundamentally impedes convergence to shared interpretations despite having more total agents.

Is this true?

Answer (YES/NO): YES